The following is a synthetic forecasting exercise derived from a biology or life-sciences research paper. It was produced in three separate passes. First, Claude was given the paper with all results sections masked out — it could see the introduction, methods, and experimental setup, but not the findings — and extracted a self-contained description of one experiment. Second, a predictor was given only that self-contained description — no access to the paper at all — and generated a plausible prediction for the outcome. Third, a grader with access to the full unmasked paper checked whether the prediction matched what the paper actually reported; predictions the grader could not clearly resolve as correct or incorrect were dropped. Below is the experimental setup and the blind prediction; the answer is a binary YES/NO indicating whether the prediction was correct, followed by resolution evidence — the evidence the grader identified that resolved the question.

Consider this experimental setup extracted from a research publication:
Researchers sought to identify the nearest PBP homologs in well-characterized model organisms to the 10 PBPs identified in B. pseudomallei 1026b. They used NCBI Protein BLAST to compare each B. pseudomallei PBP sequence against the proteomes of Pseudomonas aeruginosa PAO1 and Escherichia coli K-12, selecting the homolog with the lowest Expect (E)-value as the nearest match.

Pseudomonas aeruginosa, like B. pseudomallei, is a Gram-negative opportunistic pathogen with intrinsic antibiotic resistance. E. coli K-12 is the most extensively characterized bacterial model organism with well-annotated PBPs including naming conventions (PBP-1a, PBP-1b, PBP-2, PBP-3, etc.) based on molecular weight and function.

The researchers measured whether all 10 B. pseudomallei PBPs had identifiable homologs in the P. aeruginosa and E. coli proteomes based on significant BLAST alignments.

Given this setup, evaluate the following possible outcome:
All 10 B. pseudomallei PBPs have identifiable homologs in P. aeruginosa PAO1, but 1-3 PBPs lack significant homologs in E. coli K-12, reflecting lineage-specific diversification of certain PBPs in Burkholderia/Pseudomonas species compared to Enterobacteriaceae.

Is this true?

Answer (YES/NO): NO